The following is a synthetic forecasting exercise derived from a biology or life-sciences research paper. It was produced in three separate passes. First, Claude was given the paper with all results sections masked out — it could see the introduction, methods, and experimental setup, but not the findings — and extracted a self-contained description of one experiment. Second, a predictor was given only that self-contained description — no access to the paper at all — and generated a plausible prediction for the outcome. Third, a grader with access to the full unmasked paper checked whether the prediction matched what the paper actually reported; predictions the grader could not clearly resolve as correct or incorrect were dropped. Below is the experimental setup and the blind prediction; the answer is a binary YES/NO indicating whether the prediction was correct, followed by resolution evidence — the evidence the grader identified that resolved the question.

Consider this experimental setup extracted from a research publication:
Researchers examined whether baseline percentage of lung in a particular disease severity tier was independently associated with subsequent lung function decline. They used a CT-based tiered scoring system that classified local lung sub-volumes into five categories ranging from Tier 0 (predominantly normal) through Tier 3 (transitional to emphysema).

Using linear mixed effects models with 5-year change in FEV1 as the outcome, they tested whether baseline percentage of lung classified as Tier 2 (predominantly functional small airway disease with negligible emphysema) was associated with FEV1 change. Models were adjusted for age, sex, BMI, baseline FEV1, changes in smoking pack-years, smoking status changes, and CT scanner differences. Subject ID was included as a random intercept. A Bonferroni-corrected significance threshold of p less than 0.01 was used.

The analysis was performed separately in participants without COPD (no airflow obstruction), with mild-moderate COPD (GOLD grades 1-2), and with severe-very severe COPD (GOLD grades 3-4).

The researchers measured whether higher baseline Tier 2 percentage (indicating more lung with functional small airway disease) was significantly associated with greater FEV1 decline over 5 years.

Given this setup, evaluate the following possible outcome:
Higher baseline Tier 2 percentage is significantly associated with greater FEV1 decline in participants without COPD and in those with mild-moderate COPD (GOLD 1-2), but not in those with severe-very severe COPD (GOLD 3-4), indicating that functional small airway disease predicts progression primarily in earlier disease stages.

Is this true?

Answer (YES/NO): NO